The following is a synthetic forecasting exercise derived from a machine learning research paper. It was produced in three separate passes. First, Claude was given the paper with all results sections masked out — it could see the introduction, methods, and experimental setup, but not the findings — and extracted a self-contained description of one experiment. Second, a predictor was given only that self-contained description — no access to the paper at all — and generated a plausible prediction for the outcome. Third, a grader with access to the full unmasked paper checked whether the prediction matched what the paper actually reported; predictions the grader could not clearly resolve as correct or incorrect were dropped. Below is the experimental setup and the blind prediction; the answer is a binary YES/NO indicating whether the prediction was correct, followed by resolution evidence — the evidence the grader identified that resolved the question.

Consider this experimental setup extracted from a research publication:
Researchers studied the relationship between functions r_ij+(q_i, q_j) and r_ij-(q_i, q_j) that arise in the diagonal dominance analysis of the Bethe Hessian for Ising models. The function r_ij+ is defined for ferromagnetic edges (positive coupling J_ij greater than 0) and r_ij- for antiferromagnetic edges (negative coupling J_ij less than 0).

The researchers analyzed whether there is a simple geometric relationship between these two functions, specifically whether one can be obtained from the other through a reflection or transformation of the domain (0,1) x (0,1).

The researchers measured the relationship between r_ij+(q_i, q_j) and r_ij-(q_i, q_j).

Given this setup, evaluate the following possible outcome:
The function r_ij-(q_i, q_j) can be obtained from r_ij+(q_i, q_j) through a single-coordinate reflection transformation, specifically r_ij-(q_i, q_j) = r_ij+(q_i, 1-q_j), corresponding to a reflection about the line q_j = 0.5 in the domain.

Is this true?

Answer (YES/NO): YES